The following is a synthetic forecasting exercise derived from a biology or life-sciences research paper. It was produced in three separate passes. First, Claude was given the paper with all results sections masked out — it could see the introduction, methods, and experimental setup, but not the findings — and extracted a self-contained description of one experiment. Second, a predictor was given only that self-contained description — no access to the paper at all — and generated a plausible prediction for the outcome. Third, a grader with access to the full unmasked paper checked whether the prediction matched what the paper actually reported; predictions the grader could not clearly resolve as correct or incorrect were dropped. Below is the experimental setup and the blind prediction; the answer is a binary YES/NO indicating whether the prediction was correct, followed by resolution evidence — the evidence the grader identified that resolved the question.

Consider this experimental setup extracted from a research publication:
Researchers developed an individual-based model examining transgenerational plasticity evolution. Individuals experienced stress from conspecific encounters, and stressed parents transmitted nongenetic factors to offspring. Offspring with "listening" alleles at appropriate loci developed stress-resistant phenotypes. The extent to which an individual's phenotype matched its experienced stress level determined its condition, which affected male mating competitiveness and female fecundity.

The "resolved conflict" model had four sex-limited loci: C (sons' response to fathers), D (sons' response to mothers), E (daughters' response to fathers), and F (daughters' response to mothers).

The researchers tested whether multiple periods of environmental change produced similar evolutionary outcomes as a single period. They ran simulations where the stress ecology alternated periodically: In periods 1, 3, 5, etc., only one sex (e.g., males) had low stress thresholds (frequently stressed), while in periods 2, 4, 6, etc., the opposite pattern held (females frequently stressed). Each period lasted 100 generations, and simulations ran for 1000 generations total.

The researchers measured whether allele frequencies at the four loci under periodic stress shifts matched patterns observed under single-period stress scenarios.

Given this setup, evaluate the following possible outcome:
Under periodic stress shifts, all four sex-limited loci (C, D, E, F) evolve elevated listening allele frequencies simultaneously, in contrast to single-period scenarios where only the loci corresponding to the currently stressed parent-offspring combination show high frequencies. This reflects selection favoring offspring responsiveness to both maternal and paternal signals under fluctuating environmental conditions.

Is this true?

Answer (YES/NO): NO